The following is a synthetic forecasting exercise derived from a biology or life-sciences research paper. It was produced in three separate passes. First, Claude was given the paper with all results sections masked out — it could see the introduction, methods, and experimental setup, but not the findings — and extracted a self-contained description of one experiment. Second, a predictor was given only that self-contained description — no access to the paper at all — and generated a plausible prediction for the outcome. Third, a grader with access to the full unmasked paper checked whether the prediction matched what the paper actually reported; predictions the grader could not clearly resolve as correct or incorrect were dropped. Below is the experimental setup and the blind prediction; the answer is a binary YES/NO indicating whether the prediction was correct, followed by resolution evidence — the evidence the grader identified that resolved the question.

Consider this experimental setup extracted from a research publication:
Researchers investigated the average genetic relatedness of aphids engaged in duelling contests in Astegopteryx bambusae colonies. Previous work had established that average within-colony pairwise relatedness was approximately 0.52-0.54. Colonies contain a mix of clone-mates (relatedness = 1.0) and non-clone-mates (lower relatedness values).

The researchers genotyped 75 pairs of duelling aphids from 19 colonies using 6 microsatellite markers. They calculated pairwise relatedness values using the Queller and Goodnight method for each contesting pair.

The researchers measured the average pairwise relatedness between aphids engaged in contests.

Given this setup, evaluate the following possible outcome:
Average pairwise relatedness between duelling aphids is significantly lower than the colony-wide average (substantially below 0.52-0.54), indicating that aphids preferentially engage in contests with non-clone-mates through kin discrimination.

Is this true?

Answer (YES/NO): NO